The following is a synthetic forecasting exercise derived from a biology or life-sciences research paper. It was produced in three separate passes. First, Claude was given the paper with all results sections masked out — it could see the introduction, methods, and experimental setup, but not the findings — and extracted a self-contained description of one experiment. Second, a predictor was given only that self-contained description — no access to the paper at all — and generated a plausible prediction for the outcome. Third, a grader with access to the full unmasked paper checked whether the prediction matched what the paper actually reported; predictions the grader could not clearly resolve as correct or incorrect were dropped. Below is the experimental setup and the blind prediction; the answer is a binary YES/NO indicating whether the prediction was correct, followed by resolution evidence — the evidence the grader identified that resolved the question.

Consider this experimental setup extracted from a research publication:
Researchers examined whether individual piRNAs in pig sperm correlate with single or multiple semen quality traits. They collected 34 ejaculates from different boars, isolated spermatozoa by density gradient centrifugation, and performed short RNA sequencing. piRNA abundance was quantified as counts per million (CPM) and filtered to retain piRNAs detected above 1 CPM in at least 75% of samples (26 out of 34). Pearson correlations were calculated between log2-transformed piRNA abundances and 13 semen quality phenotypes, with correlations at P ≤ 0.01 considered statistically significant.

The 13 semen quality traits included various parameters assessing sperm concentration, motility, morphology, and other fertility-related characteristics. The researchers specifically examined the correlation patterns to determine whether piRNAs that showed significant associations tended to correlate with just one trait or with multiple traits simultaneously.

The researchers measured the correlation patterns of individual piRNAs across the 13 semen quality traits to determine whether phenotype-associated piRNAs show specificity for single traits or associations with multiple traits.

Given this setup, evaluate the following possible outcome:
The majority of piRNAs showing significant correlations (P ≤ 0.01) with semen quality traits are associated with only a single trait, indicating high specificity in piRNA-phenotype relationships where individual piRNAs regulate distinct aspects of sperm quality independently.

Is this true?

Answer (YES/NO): YES